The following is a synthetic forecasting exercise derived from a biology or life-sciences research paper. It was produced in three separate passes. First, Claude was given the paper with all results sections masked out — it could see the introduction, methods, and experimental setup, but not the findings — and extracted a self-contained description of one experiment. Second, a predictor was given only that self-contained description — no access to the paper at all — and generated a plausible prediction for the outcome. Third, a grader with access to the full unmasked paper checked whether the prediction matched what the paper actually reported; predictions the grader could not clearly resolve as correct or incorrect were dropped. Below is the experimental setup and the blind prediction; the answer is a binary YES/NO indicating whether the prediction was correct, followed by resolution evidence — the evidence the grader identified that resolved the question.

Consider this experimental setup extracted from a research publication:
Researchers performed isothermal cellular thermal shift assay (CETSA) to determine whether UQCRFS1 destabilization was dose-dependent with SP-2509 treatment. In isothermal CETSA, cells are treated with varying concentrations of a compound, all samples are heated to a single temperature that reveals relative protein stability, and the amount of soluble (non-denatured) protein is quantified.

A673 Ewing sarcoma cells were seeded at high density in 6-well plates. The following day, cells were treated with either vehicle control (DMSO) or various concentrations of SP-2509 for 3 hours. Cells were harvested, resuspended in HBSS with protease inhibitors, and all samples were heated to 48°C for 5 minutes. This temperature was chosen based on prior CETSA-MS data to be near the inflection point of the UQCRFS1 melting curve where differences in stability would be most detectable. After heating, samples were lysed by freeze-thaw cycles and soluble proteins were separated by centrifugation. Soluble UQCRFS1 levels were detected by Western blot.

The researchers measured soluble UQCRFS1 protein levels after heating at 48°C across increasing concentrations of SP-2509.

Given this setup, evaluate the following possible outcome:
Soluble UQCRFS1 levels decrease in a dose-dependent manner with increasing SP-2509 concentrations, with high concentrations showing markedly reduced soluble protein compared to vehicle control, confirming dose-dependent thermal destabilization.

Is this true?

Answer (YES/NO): YES